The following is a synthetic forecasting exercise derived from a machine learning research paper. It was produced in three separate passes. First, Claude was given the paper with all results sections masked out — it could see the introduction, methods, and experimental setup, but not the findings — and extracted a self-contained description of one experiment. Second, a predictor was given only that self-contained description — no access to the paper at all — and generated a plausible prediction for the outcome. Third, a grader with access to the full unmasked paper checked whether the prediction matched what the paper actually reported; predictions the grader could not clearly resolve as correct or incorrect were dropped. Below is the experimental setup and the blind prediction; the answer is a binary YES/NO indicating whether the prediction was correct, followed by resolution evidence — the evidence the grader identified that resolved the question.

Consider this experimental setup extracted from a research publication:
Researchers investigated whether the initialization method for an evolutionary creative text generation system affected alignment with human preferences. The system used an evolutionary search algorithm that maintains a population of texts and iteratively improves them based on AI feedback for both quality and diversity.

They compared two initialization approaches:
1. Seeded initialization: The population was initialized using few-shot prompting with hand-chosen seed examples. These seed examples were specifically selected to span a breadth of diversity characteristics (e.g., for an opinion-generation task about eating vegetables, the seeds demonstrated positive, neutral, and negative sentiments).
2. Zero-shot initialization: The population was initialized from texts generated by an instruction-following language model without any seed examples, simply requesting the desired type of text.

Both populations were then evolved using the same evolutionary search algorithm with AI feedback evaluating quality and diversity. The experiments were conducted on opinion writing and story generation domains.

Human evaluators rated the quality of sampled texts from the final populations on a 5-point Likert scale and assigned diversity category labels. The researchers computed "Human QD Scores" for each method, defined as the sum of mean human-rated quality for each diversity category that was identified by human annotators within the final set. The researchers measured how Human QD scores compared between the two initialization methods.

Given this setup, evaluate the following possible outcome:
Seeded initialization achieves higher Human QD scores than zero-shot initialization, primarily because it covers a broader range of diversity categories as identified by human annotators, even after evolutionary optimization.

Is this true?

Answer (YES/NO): NO